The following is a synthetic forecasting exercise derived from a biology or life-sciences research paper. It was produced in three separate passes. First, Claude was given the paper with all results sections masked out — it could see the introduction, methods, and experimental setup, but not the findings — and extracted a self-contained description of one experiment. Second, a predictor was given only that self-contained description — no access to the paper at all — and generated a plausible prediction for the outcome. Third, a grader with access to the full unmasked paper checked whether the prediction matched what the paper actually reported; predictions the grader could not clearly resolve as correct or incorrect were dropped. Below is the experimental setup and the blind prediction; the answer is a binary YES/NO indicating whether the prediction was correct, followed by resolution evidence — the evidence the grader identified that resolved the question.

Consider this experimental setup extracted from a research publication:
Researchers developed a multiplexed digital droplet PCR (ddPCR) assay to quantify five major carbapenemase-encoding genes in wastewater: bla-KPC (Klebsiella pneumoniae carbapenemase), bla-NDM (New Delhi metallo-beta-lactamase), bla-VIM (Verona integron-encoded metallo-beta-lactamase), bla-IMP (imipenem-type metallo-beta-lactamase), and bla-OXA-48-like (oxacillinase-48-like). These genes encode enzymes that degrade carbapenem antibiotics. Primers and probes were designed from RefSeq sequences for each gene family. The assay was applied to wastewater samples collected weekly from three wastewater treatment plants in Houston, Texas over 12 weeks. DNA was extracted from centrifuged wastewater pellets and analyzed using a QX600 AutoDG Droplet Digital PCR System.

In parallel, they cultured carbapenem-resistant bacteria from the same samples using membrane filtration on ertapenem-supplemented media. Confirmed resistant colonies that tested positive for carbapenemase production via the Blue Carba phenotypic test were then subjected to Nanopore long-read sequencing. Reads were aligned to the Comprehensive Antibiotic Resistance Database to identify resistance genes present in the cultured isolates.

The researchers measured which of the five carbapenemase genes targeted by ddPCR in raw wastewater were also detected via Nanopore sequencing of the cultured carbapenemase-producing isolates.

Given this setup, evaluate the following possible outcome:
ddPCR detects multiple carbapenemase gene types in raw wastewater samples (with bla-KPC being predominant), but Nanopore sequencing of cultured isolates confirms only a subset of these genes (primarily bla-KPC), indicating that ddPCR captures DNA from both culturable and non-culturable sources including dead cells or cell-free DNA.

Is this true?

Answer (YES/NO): YES